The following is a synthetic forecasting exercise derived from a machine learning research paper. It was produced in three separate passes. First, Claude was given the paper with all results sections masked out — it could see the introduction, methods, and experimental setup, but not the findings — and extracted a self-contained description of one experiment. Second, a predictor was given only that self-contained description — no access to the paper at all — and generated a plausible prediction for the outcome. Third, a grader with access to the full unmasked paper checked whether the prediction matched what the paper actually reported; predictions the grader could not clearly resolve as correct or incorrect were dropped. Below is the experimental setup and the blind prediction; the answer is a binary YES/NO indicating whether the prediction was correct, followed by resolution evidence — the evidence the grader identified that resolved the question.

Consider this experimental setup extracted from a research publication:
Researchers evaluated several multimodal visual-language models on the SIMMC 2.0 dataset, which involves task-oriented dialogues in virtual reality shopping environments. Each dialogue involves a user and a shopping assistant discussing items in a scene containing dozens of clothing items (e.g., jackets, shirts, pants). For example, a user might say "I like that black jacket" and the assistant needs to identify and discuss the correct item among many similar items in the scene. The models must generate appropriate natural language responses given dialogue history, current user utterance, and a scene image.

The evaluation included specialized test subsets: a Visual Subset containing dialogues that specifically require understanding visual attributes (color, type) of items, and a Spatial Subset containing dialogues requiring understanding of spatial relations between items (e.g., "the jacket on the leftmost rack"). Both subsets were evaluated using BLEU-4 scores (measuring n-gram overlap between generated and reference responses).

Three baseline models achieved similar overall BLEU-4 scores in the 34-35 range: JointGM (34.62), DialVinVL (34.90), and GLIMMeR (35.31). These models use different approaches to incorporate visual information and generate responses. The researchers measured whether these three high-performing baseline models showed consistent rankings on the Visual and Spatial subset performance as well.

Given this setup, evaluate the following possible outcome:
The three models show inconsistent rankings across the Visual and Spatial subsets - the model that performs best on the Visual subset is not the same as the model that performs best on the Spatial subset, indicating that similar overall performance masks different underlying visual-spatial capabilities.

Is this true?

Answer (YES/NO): NO